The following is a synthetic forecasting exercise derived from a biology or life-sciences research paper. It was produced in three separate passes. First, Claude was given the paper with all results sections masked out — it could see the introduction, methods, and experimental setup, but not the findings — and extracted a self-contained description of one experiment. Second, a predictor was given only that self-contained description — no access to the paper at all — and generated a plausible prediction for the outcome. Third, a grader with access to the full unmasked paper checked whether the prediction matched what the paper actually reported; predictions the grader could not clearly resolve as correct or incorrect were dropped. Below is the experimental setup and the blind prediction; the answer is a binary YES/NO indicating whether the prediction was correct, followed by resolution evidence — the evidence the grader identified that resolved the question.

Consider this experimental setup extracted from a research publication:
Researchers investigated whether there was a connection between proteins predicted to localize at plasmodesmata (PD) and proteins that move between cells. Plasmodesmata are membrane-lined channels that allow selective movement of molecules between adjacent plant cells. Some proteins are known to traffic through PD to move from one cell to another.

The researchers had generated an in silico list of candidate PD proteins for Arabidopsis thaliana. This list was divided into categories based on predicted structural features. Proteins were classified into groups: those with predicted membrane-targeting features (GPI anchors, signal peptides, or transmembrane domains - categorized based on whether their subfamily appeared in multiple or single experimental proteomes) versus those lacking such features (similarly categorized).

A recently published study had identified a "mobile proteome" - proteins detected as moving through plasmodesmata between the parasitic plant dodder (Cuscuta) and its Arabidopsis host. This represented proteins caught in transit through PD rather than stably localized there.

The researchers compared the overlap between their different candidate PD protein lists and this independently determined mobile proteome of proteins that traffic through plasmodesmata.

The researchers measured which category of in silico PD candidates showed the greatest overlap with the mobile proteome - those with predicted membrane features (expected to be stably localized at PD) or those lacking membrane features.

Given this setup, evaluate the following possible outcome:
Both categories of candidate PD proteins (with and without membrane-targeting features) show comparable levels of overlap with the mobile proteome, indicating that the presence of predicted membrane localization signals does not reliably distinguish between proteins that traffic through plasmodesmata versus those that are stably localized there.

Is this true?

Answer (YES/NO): NO